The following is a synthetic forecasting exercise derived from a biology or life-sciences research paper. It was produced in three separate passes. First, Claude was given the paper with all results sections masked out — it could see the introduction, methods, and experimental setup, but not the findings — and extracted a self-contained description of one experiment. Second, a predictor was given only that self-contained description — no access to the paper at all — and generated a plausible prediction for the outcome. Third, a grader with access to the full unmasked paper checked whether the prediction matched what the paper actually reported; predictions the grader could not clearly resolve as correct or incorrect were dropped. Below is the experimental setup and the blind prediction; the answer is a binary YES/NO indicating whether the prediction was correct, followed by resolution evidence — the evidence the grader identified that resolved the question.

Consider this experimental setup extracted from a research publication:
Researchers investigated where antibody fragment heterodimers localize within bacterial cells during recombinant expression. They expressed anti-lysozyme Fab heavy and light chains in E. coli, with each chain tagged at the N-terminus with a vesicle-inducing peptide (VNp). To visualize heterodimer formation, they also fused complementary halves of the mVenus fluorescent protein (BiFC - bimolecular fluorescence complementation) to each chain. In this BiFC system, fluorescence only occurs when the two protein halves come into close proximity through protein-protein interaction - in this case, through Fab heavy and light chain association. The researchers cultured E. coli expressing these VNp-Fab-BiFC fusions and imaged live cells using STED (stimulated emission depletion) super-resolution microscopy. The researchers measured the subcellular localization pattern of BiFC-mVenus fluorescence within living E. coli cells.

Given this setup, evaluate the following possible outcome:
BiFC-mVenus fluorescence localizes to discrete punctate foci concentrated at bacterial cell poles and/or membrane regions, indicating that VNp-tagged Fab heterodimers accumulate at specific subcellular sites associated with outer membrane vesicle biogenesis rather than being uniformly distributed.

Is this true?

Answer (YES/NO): NO